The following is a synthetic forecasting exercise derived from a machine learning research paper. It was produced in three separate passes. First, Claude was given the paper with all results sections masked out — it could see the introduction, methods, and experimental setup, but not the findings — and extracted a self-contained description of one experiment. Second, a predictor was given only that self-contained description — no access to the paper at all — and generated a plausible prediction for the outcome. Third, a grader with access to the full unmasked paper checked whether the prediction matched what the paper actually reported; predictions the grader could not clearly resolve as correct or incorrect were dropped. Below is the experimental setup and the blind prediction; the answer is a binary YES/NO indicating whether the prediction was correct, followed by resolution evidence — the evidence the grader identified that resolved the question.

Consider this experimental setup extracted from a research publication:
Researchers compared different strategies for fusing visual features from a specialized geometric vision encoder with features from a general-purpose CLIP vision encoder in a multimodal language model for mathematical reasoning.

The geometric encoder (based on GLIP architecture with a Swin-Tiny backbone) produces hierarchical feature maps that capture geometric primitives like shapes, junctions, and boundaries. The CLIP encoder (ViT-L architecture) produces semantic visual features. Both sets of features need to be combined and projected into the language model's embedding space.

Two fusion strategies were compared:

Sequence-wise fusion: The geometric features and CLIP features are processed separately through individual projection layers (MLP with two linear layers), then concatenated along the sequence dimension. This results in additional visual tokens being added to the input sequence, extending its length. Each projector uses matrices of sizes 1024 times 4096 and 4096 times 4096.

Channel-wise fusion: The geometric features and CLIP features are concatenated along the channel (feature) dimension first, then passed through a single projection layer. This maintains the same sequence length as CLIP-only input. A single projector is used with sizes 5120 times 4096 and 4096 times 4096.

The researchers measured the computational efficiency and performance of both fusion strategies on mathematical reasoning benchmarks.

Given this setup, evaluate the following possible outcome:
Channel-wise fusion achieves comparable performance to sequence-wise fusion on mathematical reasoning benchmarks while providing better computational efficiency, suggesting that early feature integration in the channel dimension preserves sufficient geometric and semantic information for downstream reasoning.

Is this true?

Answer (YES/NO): YES